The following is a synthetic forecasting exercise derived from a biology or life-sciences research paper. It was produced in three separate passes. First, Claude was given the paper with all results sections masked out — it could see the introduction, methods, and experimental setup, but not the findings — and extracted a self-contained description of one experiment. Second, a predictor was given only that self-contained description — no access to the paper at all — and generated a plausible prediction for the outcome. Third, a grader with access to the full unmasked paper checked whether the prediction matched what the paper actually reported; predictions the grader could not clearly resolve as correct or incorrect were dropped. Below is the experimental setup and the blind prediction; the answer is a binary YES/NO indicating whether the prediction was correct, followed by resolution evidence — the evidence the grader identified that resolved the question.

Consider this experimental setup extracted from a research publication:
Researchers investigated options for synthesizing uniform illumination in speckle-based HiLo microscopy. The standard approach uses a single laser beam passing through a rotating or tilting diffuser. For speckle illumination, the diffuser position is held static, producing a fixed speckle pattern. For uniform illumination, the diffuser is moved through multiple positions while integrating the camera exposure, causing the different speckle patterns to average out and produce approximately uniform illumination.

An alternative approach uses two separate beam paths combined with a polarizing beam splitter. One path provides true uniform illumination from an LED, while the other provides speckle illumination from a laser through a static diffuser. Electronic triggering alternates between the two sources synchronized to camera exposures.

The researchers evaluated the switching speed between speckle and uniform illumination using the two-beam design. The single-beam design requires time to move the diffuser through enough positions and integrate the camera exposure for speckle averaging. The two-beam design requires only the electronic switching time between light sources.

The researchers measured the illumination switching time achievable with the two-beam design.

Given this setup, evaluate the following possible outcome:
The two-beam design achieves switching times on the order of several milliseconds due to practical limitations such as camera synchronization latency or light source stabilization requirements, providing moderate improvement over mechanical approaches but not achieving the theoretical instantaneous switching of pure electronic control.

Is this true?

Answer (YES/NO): NO